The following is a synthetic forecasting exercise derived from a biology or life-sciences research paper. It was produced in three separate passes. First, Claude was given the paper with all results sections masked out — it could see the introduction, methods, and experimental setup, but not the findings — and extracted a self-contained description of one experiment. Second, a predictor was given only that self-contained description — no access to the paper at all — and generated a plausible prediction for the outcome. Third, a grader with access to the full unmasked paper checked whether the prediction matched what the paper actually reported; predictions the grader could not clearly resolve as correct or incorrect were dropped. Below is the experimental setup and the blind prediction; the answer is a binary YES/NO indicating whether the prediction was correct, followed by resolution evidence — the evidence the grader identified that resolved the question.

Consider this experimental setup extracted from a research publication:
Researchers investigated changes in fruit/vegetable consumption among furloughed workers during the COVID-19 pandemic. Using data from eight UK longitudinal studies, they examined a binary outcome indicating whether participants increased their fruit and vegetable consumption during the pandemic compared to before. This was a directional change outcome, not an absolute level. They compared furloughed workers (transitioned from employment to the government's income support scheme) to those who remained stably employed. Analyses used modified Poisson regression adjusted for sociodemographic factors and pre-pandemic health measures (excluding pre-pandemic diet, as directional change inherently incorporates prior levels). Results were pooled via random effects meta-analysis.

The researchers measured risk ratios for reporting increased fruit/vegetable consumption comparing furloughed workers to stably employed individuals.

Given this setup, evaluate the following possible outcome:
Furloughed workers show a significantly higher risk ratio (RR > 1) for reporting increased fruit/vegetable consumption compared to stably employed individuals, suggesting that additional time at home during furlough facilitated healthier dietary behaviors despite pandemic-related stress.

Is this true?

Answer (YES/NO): YES